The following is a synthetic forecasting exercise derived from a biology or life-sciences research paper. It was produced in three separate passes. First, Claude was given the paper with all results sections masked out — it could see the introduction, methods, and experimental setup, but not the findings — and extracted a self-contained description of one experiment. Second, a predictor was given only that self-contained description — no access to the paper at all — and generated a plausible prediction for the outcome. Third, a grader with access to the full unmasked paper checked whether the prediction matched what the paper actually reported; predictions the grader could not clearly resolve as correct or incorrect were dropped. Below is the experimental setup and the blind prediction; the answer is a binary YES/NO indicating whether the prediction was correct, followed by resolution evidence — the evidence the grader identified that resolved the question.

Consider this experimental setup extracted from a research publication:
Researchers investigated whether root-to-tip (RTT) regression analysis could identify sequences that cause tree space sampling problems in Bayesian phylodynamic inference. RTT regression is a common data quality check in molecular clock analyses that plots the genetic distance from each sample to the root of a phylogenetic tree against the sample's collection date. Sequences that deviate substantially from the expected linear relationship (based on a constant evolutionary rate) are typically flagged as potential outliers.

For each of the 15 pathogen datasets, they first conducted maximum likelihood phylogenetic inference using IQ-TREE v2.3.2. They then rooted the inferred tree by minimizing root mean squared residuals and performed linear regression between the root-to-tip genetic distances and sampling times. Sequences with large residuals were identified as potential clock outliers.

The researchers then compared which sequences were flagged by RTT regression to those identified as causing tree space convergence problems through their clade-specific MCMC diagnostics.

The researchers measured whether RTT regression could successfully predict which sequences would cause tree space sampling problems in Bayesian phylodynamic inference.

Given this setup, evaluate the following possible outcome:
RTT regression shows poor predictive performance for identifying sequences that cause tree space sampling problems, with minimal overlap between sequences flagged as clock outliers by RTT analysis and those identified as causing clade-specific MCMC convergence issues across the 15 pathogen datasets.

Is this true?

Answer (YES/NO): YES